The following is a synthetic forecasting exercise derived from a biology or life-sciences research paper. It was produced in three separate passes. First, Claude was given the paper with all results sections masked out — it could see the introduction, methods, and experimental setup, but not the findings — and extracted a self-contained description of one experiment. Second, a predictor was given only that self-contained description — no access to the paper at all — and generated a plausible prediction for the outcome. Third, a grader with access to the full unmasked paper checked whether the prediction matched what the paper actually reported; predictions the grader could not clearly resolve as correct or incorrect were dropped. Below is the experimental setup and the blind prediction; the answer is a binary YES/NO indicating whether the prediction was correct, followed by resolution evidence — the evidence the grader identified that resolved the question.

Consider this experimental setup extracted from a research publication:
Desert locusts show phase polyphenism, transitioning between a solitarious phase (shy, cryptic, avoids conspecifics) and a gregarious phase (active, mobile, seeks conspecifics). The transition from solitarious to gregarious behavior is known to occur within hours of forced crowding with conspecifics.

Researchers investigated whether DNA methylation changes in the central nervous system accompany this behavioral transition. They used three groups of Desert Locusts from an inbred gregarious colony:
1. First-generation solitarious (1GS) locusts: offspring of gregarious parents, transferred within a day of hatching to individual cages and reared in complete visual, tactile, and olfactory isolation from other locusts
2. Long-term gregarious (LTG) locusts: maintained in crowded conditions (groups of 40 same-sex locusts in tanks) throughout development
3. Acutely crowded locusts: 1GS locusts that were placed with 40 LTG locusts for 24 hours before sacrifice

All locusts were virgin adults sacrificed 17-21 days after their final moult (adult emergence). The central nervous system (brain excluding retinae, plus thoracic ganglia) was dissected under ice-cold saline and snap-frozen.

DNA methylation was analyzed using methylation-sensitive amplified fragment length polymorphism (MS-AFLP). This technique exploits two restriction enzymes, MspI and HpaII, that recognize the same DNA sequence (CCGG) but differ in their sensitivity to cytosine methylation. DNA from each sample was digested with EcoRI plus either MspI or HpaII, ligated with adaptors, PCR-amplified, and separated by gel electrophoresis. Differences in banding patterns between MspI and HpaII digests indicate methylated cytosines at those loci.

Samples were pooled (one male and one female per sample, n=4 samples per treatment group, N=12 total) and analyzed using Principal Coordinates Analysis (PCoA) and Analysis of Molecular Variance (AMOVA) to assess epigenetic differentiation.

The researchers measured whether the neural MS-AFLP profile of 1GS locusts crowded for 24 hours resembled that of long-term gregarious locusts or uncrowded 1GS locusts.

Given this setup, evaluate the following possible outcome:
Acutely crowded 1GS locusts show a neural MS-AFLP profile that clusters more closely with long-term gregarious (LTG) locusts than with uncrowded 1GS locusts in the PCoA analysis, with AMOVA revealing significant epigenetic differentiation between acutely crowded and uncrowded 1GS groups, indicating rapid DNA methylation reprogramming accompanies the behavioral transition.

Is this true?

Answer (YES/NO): NO